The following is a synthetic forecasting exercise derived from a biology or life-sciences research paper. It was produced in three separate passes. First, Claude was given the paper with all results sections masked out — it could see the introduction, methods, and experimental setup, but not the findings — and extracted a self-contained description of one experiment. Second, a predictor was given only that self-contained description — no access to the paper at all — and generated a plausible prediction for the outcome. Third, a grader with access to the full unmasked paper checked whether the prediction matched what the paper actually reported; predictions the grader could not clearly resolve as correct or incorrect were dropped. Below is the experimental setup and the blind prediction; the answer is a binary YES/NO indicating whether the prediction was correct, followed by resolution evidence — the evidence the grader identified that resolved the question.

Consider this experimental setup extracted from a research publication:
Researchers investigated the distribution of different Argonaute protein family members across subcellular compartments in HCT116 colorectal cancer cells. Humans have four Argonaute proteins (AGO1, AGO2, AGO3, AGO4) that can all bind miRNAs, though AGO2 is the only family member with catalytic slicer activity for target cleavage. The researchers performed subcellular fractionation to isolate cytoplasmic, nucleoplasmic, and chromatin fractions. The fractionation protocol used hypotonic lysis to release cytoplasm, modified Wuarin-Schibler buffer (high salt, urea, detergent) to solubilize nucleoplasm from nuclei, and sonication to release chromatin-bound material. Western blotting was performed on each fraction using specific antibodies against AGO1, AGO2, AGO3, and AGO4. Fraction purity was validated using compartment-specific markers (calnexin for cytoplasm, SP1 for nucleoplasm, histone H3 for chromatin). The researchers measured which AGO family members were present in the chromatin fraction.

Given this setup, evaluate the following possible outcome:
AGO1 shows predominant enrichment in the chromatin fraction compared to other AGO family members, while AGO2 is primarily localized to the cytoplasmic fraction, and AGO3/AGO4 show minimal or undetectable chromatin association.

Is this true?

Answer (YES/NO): NO